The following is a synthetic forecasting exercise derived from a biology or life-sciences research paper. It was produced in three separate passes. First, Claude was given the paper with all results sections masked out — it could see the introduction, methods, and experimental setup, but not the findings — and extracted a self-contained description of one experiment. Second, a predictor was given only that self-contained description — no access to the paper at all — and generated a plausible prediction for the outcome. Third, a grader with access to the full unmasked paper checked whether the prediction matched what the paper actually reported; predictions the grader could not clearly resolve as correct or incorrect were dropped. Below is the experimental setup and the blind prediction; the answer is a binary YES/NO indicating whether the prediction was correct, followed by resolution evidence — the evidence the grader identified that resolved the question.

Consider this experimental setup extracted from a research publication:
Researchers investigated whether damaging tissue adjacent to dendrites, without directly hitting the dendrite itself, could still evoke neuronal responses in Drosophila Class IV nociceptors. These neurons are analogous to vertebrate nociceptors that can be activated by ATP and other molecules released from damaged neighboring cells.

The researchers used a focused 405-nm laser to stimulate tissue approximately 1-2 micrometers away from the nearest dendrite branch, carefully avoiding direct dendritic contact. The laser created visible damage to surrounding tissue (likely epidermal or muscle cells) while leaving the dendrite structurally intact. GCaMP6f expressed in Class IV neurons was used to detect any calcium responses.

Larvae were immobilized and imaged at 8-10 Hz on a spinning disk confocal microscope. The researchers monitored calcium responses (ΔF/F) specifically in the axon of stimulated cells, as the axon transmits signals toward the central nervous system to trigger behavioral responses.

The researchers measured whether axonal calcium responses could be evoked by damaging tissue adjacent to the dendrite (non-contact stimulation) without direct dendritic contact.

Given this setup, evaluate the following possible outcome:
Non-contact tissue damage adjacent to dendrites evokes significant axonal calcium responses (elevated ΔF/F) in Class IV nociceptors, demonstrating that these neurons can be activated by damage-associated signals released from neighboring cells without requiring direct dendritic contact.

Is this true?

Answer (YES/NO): YES